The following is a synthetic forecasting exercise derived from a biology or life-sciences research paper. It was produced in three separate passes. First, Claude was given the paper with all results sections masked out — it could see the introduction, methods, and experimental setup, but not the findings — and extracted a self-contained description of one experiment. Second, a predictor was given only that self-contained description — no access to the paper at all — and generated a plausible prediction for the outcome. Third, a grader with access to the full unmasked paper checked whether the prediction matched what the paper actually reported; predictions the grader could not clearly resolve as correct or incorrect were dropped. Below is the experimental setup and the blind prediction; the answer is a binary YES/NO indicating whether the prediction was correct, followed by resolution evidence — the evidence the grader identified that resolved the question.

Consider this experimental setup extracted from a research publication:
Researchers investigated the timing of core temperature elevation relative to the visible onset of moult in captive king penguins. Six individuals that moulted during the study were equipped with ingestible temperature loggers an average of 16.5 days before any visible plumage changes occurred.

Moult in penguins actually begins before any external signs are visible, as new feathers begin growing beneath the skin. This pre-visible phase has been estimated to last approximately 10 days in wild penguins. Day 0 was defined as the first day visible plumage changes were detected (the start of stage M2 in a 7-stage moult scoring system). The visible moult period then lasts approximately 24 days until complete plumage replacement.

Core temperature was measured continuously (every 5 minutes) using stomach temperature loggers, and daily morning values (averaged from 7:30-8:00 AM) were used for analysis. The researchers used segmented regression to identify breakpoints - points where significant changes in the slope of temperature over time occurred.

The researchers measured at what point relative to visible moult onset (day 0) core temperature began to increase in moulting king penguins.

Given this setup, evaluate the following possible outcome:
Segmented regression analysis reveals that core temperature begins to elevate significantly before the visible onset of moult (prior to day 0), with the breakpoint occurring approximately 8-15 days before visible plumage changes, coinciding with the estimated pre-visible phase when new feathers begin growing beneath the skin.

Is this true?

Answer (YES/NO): NO